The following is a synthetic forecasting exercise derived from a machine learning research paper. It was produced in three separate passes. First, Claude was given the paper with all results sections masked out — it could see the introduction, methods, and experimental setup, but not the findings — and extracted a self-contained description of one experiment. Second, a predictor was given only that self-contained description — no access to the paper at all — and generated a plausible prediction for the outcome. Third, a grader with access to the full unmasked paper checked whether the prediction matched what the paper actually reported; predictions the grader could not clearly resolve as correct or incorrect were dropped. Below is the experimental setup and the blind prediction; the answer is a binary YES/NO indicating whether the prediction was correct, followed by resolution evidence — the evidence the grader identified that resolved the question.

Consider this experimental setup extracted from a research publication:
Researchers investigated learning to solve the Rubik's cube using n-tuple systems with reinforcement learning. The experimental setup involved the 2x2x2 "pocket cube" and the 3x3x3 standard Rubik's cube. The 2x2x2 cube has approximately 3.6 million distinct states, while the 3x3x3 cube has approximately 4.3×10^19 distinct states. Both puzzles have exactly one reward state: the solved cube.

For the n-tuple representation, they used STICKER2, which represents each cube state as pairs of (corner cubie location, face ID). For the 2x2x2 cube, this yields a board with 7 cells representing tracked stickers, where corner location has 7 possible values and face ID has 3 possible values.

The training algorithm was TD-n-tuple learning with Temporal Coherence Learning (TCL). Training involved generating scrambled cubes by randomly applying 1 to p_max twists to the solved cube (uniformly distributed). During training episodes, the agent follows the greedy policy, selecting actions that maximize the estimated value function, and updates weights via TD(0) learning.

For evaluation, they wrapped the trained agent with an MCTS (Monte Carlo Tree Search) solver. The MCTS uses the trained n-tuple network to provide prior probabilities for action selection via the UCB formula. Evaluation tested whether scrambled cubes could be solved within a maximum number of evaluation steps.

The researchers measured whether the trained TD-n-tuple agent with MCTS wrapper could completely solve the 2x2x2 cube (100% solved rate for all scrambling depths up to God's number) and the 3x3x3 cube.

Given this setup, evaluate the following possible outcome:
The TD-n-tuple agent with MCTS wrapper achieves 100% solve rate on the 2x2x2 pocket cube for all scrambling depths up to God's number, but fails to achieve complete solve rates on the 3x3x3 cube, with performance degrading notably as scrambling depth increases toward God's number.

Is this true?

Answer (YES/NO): YES